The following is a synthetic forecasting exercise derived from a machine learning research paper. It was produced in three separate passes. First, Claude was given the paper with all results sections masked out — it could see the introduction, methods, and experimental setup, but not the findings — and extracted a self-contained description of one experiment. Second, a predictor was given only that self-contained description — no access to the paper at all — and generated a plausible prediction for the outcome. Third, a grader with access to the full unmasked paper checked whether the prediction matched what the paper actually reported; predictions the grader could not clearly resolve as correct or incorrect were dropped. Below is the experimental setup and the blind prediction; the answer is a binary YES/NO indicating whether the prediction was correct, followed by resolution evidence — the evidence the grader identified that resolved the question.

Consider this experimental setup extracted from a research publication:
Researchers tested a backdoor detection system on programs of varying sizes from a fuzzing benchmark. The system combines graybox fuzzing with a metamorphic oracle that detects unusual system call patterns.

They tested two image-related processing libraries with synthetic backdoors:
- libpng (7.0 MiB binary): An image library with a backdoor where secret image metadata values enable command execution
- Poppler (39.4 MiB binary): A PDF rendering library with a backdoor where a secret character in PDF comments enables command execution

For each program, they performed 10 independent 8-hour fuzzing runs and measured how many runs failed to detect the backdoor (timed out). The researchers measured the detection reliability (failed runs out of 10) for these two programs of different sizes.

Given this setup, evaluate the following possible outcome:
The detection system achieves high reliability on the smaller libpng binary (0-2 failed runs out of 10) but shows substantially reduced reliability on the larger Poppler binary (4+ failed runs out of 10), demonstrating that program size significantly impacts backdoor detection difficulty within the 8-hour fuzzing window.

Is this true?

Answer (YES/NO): NO